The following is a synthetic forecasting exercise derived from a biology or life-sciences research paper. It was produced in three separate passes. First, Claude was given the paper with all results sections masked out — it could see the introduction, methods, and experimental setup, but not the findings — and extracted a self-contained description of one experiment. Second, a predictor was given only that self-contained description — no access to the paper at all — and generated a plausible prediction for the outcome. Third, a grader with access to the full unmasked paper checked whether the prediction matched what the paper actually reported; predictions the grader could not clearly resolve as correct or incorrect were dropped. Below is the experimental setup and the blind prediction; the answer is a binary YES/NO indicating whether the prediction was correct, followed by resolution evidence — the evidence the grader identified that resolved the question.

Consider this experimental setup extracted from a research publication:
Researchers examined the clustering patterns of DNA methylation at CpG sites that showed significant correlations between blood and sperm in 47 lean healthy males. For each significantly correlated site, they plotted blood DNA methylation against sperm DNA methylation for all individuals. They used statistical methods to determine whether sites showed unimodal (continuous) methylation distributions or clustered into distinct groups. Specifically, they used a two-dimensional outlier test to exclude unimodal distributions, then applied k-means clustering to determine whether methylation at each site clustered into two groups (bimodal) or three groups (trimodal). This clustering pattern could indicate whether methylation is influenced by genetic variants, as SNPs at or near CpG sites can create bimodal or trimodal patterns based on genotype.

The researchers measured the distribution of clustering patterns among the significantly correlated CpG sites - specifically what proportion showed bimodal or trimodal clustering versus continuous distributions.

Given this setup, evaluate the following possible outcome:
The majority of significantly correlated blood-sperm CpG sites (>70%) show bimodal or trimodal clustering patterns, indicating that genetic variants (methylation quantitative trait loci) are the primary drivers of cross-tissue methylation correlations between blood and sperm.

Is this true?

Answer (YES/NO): YES